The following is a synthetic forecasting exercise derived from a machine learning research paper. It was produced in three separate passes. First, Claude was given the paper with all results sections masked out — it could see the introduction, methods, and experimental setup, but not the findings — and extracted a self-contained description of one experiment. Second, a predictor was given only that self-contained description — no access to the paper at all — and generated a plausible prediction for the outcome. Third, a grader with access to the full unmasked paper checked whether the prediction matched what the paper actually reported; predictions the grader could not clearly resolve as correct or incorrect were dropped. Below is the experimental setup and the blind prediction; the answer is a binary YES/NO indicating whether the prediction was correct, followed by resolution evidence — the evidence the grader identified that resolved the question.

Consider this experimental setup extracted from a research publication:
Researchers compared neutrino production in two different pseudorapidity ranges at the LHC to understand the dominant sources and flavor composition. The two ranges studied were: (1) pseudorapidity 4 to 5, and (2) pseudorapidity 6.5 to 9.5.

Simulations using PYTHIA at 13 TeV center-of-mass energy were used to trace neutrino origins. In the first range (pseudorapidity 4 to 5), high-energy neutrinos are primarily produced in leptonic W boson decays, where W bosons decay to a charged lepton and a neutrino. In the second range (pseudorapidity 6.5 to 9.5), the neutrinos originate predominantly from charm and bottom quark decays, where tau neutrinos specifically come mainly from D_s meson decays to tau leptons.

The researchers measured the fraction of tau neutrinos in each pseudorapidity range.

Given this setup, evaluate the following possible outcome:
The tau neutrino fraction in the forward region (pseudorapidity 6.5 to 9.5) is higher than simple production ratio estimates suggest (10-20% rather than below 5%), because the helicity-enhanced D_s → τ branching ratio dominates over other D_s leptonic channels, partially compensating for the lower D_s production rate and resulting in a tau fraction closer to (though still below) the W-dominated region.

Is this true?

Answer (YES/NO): NO